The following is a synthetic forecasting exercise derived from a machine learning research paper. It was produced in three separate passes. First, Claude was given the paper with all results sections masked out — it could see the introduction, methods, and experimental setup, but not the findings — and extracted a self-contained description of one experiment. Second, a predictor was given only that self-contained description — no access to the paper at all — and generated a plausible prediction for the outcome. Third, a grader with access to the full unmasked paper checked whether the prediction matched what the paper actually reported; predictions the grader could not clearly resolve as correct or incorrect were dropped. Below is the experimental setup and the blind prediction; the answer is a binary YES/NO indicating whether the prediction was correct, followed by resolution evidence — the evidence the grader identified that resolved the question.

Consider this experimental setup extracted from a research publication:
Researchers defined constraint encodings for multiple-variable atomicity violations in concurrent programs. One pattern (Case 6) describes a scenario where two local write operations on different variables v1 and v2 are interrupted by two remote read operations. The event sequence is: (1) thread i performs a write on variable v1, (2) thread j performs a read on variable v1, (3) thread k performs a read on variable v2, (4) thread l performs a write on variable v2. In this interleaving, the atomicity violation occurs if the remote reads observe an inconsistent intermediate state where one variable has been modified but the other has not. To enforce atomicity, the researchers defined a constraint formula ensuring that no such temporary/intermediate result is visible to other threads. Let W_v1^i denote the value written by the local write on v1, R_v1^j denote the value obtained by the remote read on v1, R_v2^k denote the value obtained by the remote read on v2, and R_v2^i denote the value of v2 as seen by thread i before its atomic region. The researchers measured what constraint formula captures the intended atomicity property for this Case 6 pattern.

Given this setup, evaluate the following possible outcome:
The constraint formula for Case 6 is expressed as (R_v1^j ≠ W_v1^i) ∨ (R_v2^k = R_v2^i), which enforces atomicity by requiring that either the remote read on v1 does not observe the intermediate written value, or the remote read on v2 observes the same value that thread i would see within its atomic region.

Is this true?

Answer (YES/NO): NO